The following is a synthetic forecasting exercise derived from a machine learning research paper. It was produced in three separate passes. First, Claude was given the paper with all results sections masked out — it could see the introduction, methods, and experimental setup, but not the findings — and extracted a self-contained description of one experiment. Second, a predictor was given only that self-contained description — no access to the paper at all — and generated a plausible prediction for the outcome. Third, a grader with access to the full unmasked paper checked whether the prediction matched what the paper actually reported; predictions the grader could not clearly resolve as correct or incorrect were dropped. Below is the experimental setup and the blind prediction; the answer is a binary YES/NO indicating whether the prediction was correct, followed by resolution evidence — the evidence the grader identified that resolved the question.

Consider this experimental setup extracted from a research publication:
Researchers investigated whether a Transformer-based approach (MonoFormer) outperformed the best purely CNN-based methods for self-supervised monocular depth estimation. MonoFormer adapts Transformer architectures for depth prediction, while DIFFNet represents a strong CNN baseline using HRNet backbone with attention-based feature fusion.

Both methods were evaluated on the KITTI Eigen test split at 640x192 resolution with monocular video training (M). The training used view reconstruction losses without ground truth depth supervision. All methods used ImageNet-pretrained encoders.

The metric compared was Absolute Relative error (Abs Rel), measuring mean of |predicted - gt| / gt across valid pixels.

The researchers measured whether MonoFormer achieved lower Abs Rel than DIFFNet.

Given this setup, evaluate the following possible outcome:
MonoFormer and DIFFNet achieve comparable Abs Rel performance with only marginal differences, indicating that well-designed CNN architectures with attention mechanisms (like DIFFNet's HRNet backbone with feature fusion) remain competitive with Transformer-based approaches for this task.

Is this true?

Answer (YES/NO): NO